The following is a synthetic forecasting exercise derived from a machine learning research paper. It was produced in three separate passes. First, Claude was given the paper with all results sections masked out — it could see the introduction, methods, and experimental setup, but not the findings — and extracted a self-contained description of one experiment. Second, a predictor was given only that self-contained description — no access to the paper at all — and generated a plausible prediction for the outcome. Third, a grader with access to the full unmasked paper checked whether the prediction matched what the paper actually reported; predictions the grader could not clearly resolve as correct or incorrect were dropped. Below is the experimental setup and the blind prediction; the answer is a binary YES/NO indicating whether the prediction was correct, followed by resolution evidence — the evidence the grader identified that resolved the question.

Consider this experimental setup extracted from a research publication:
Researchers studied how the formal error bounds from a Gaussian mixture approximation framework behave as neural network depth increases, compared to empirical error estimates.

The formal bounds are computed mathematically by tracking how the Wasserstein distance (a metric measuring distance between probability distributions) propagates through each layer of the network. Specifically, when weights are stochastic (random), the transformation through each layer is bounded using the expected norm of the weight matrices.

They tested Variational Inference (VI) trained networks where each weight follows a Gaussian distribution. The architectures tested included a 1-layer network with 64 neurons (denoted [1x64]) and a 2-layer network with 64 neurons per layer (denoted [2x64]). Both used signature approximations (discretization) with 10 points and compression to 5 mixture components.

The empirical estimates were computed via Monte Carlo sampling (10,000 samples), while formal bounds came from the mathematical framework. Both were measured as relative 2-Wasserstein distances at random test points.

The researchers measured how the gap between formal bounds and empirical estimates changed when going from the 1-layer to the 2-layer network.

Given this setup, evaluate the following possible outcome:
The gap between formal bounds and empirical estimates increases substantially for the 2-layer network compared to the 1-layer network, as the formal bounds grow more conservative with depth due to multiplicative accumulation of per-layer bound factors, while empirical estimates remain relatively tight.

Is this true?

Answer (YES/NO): YES